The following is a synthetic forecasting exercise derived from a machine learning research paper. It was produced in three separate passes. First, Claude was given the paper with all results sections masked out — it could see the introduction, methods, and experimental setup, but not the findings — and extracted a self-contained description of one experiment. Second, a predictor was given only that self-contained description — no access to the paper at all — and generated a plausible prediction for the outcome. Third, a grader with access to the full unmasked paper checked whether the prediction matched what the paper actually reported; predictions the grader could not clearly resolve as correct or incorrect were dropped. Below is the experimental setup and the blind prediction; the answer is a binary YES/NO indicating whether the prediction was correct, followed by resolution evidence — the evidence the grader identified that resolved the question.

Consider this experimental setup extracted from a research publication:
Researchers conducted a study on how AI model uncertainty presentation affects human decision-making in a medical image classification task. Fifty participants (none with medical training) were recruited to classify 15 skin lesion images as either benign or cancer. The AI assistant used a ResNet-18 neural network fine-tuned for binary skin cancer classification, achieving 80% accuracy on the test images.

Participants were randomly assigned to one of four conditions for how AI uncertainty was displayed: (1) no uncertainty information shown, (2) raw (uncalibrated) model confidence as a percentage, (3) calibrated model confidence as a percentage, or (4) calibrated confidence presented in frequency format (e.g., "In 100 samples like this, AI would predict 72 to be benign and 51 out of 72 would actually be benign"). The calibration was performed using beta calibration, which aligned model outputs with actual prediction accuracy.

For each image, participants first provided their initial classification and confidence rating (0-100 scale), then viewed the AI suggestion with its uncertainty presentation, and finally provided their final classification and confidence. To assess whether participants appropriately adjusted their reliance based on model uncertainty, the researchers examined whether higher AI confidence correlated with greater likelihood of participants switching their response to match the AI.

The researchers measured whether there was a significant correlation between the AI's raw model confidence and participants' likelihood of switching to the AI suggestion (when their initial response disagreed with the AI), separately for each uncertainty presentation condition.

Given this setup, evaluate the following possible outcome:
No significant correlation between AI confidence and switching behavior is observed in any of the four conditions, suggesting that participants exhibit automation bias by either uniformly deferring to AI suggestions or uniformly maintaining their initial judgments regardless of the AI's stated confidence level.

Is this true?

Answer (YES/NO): NO